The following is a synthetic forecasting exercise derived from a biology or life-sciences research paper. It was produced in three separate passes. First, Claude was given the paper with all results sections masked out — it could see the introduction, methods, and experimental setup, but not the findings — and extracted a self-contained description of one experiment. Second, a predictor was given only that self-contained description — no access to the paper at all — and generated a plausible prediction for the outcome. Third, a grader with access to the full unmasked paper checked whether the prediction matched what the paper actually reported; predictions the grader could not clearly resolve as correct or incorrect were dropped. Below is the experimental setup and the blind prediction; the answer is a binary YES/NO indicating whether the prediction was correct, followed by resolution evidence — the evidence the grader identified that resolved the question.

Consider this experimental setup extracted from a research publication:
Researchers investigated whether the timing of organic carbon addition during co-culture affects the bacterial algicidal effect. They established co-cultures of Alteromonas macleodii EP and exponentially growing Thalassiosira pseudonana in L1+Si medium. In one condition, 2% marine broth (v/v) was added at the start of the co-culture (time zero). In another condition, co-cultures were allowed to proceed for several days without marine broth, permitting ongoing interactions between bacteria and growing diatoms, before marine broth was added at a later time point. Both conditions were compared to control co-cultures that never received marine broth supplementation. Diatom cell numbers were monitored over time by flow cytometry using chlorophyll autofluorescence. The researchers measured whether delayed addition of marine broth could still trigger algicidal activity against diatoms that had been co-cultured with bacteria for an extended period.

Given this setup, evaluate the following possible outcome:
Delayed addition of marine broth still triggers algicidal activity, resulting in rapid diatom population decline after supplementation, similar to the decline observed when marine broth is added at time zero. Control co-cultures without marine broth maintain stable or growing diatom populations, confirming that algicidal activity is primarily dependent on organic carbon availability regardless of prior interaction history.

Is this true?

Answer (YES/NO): YES